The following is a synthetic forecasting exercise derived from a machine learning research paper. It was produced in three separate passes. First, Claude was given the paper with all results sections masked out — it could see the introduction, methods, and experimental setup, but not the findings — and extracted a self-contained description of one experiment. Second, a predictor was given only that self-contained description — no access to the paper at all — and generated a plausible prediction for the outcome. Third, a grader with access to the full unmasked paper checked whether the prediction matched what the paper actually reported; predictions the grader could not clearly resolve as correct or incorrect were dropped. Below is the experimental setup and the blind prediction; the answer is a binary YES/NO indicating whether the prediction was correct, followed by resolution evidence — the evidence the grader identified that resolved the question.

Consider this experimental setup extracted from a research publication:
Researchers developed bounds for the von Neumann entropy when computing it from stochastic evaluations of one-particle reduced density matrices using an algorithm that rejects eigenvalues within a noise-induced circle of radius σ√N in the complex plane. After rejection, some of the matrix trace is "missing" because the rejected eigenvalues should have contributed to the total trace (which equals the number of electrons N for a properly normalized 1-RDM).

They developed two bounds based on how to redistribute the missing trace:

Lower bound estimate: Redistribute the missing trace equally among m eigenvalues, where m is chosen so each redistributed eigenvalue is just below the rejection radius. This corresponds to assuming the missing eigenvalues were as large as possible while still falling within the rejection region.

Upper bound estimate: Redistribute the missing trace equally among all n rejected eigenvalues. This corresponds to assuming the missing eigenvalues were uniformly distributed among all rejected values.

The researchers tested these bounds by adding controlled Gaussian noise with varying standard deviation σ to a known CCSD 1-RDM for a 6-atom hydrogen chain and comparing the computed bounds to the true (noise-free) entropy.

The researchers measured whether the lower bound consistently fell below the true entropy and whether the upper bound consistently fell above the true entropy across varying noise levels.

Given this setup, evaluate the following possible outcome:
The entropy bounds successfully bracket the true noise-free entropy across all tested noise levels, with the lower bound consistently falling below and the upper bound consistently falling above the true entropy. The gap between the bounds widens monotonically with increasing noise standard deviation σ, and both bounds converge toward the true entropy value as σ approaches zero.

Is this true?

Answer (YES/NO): NO